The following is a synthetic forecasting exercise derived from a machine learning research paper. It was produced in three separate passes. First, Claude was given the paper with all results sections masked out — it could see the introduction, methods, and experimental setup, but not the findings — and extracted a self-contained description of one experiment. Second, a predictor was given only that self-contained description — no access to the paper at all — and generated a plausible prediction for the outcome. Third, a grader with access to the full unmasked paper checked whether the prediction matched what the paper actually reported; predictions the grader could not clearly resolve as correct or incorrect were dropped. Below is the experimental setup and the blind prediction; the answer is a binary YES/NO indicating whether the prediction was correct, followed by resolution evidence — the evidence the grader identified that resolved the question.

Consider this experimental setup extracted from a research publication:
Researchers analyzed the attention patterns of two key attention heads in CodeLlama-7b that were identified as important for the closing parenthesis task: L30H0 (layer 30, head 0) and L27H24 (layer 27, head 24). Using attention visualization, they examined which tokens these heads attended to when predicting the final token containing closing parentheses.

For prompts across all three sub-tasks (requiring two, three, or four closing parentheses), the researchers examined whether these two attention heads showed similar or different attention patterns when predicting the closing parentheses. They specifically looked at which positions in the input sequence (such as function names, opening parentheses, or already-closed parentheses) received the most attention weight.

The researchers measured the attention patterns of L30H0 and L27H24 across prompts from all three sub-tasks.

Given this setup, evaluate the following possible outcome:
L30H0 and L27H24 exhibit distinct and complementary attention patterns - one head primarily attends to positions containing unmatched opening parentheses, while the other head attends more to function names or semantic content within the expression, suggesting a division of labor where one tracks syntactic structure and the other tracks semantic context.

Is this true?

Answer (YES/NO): NO